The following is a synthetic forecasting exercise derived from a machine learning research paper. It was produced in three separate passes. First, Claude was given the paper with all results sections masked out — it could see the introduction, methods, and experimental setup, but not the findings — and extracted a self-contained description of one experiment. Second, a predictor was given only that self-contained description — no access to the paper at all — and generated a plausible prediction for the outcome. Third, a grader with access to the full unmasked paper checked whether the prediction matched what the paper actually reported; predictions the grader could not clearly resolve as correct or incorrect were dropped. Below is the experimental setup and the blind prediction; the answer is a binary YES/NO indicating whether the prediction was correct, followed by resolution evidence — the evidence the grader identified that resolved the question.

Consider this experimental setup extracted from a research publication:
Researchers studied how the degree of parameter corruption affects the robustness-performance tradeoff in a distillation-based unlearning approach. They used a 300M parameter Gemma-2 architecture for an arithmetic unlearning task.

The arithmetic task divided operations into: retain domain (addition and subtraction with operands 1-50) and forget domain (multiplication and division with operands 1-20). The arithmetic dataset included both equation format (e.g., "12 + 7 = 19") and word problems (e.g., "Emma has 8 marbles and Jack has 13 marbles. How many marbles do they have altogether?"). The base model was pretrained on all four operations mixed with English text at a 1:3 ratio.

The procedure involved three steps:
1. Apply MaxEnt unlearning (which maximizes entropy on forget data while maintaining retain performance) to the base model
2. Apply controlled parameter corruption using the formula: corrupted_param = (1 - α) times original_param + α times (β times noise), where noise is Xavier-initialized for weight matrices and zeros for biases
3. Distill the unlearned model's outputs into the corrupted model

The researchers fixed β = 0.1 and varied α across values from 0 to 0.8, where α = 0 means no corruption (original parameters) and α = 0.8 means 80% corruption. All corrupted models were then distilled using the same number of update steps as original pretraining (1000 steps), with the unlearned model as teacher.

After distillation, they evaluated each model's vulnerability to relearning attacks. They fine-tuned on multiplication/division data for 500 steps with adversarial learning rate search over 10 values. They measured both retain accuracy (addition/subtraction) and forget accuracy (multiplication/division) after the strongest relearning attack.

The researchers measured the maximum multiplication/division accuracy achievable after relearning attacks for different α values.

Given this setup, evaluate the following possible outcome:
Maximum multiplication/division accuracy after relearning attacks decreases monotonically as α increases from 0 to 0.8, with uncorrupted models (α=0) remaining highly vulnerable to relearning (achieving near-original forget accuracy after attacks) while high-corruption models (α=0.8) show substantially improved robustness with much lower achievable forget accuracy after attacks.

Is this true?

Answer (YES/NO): YES